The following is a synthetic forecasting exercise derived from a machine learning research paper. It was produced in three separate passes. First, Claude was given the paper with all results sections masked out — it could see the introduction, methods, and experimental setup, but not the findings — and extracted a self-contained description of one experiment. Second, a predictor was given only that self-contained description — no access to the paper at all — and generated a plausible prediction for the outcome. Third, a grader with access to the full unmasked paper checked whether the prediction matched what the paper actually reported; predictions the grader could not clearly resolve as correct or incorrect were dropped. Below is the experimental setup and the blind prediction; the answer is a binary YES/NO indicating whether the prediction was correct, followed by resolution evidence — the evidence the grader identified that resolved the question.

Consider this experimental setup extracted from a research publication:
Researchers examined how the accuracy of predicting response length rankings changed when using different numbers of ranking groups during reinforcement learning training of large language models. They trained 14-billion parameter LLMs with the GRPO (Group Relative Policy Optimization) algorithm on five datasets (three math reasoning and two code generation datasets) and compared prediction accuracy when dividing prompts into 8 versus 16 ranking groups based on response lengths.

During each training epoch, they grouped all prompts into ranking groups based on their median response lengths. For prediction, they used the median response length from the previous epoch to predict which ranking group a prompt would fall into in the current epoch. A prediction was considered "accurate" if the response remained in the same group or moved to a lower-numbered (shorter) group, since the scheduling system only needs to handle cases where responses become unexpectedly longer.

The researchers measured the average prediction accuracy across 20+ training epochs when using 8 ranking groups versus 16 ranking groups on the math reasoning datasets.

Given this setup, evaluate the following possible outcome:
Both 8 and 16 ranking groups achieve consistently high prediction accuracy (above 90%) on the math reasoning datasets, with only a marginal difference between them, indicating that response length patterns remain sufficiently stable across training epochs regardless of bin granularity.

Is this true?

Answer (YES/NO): NO